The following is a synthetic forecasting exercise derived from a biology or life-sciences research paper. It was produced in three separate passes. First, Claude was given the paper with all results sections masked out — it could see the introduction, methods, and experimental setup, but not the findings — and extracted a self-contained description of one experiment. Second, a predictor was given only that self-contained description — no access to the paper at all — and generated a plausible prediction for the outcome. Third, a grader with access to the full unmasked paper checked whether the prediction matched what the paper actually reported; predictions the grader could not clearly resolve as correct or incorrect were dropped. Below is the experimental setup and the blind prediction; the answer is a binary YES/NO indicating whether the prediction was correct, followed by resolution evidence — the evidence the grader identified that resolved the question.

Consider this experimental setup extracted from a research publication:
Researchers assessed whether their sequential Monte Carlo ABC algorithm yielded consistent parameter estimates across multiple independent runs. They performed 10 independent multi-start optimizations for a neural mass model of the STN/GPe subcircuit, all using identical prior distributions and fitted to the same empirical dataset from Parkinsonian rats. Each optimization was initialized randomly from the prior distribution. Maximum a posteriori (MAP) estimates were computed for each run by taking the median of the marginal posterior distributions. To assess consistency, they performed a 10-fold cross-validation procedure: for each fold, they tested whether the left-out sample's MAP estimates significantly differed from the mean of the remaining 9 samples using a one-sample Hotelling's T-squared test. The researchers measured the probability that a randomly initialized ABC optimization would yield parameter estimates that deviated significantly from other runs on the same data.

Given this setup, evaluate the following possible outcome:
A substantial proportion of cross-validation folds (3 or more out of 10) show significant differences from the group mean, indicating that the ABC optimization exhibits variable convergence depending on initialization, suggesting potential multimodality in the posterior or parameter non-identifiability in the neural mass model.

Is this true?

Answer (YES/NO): NO